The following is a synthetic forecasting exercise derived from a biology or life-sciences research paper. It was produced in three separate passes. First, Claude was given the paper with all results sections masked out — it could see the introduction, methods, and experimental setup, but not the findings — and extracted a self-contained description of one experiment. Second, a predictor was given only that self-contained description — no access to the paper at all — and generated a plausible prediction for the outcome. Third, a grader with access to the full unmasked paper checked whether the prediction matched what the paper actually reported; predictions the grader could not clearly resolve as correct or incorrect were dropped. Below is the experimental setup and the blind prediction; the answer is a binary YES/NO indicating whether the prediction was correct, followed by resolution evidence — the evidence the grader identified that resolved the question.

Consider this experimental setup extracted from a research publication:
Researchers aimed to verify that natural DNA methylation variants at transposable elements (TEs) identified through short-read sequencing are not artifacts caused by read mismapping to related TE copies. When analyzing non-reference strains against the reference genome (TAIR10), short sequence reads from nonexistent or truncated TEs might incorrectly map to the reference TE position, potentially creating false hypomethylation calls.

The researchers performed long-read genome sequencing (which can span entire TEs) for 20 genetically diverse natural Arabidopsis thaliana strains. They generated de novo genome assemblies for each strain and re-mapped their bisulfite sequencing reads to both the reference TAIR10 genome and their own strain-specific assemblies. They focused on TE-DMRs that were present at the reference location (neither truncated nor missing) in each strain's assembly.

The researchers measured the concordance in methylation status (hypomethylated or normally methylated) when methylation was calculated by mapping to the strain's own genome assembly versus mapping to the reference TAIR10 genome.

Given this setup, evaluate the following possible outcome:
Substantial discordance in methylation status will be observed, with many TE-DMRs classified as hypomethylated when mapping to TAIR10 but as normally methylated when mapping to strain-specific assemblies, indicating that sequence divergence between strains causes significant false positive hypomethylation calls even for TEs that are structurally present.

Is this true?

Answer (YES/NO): NO